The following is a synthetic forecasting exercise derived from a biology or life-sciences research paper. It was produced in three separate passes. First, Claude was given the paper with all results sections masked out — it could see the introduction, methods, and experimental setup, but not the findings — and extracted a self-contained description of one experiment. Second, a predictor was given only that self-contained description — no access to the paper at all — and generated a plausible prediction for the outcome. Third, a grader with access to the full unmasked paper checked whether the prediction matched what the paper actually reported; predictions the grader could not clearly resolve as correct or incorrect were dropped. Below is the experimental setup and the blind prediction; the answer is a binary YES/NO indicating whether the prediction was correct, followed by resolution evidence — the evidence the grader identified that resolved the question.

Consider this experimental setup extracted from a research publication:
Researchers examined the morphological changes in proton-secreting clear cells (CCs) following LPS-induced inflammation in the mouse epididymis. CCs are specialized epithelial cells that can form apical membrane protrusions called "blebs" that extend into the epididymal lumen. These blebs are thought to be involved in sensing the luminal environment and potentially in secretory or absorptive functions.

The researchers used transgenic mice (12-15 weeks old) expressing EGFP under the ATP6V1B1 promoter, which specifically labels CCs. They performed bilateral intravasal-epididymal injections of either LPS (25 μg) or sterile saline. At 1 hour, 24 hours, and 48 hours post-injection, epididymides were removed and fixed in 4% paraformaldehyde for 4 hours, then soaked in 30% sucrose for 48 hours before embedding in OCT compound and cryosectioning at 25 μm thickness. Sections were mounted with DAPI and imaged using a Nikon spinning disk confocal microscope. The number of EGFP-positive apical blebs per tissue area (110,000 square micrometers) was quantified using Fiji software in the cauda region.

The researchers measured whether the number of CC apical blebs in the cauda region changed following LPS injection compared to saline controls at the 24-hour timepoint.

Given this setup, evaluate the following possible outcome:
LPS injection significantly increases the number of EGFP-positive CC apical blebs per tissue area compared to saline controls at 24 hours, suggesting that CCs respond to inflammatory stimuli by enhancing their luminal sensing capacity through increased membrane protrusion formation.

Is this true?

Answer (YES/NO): NO